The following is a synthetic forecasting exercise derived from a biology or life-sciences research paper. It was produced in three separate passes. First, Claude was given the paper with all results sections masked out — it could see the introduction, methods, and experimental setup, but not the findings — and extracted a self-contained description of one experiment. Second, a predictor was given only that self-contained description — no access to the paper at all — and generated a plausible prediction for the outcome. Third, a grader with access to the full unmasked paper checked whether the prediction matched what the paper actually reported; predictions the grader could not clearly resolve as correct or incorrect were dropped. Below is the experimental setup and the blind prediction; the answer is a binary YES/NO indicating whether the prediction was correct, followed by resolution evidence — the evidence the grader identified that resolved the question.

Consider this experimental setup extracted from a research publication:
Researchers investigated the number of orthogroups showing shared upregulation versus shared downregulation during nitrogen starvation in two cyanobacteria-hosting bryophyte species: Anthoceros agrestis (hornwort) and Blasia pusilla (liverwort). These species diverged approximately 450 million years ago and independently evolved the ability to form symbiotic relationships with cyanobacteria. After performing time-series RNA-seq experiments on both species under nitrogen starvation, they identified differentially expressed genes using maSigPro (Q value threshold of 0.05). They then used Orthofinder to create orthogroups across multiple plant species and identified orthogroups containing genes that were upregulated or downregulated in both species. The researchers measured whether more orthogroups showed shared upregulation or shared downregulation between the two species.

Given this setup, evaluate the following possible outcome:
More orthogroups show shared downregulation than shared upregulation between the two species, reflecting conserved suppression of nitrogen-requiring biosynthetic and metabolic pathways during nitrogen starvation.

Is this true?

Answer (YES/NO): NO